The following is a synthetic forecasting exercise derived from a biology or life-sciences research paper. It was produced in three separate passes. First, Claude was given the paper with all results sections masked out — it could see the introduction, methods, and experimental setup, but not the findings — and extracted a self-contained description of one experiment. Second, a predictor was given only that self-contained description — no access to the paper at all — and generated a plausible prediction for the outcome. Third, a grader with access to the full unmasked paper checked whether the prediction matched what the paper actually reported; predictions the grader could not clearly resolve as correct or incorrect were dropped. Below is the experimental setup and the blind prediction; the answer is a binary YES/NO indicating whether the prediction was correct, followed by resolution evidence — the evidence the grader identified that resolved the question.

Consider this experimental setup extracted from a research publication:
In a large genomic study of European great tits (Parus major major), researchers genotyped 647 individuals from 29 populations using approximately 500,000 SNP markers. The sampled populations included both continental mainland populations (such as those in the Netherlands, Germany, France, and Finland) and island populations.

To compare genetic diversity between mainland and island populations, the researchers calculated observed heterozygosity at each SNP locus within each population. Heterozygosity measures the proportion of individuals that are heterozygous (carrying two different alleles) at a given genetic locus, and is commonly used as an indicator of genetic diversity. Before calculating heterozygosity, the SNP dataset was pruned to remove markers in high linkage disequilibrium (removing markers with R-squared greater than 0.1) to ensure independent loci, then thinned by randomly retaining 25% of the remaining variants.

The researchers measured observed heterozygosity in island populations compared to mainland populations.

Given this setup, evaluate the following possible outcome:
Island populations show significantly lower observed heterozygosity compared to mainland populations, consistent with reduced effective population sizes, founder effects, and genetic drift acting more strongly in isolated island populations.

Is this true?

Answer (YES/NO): YES